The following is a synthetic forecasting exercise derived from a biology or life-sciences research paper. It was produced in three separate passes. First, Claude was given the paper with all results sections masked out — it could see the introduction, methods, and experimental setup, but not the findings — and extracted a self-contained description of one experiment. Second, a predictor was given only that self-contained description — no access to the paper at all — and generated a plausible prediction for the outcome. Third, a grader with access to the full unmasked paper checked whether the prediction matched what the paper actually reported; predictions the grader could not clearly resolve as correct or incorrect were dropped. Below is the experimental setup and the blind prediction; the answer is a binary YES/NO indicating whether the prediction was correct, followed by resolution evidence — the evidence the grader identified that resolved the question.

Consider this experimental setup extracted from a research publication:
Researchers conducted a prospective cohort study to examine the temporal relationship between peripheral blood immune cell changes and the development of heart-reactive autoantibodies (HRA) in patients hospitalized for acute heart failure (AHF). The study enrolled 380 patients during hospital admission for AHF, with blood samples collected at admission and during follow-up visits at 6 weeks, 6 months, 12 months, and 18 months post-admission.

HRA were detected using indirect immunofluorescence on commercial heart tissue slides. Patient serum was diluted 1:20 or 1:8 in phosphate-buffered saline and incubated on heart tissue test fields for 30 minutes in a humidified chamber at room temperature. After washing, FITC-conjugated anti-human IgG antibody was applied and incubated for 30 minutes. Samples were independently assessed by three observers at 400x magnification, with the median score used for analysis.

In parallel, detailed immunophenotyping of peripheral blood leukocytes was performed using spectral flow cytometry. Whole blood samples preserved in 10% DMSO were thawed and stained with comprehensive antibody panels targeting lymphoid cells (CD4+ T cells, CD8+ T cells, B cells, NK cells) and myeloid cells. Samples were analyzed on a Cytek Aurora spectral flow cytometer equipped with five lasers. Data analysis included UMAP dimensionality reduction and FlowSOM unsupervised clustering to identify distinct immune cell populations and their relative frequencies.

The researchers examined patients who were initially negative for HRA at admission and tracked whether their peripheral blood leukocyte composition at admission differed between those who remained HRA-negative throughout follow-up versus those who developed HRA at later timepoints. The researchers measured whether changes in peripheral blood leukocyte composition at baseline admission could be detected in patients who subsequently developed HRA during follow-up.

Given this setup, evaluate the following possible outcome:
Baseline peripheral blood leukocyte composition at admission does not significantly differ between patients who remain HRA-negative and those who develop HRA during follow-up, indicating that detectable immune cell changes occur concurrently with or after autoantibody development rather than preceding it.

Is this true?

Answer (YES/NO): NO